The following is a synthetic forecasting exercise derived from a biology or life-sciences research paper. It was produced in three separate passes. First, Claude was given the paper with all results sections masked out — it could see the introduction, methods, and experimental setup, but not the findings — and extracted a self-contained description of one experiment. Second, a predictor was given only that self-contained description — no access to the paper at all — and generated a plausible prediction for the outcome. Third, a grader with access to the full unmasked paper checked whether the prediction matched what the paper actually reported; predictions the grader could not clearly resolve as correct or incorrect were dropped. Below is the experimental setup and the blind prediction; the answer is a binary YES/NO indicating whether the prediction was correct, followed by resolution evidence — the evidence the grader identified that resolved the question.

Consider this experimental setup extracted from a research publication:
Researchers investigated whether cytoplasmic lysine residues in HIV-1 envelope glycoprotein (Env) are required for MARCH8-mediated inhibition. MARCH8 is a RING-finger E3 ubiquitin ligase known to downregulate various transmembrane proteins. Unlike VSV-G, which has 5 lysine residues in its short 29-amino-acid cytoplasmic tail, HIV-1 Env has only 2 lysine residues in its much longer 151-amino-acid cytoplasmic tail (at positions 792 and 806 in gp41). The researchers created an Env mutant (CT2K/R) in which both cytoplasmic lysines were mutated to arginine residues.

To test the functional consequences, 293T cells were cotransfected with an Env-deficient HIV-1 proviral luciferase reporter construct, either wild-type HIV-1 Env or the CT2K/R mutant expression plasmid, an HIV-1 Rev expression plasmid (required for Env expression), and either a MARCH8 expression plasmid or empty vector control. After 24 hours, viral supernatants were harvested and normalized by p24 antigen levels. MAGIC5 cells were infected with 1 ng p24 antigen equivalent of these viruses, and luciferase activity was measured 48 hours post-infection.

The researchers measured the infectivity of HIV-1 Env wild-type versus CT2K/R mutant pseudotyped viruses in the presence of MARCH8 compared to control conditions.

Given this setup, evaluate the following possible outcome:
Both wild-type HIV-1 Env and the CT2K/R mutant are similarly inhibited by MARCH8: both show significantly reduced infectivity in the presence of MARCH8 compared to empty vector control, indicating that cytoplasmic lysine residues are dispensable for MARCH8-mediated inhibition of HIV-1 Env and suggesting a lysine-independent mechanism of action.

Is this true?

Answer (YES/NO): YES